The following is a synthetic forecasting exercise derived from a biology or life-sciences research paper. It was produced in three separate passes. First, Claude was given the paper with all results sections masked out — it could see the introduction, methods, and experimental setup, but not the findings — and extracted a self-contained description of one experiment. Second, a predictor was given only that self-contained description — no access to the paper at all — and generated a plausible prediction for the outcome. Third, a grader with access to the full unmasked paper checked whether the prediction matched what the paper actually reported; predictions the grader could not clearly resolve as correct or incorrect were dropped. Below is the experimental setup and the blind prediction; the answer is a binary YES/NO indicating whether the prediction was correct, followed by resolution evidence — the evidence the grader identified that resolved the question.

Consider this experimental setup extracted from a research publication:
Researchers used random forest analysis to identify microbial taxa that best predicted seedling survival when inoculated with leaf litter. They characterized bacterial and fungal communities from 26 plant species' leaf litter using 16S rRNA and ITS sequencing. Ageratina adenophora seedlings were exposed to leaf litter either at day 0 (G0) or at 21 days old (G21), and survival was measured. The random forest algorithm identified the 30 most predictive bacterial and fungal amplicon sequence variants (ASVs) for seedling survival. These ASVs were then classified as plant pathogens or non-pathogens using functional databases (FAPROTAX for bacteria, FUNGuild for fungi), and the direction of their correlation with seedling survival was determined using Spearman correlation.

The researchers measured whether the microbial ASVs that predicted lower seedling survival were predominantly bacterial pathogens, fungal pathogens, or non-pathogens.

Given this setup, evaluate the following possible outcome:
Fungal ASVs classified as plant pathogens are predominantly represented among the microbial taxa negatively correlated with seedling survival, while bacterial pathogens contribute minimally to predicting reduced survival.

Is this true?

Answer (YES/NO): YES